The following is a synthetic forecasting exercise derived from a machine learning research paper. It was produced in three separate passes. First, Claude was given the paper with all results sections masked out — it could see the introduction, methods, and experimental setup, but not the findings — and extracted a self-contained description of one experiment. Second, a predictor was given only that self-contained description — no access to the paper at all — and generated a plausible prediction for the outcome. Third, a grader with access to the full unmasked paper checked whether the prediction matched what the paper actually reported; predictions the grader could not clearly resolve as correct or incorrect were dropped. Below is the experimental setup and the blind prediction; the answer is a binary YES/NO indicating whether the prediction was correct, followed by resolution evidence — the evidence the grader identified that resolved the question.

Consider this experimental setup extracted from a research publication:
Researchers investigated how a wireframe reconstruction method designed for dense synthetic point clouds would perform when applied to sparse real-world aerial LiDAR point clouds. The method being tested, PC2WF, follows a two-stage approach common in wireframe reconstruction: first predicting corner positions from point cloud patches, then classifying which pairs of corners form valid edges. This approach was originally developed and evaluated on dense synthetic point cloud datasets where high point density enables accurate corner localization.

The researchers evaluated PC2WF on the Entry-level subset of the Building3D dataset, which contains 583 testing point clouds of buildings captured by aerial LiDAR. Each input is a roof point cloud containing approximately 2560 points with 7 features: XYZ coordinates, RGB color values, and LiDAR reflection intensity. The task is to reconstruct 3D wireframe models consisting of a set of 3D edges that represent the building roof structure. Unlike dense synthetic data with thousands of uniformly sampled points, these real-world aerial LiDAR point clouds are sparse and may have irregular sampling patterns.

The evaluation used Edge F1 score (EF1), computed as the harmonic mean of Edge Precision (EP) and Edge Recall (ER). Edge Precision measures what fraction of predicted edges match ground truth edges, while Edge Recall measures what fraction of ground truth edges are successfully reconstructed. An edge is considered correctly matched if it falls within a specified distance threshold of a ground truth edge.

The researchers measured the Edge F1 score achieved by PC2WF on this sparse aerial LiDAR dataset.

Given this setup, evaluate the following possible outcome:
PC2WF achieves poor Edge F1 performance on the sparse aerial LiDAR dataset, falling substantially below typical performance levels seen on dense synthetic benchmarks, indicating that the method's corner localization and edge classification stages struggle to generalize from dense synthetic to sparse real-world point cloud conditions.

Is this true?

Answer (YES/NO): YES